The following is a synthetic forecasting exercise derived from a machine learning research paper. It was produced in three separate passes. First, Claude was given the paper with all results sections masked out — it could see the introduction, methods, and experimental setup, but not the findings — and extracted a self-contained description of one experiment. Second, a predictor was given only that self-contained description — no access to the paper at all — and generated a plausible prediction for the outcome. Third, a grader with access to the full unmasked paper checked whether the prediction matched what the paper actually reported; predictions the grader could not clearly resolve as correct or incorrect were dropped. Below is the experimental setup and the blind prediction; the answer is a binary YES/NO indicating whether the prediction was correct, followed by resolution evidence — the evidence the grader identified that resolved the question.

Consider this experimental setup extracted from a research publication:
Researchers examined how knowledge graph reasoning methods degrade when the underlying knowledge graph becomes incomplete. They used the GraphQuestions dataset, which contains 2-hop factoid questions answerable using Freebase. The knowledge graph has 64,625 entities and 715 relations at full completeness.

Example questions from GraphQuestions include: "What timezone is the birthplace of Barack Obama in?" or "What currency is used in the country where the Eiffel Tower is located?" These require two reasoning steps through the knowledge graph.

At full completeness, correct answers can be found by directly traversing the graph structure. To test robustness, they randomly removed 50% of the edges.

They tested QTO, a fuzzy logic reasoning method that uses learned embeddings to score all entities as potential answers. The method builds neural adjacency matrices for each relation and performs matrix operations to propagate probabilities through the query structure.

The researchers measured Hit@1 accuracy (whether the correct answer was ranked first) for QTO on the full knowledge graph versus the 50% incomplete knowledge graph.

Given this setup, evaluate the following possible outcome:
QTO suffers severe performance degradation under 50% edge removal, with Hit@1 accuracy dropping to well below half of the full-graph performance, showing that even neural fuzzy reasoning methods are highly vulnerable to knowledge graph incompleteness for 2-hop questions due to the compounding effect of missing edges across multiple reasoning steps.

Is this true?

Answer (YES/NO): YES